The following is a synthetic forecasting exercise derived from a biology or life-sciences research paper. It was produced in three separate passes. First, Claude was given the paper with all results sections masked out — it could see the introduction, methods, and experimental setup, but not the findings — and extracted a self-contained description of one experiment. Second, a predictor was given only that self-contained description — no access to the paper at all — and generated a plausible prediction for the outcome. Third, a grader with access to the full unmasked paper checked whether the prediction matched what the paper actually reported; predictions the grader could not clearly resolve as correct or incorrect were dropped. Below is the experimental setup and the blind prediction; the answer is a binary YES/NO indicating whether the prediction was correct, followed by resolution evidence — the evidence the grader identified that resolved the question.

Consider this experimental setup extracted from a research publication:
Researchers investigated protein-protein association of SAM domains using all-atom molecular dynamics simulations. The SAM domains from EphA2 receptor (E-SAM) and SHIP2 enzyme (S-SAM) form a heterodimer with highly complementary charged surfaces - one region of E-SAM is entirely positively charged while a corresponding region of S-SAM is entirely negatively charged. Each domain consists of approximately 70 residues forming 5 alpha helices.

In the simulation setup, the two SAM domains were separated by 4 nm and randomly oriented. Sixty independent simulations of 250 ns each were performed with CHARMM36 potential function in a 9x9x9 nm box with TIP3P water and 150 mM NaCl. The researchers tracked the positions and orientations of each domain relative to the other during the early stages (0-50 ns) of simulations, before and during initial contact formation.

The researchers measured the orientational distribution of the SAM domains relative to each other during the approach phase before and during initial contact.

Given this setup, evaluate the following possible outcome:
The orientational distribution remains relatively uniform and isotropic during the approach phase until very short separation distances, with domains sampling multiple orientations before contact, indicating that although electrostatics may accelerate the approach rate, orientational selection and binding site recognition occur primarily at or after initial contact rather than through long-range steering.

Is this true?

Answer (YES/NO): NO